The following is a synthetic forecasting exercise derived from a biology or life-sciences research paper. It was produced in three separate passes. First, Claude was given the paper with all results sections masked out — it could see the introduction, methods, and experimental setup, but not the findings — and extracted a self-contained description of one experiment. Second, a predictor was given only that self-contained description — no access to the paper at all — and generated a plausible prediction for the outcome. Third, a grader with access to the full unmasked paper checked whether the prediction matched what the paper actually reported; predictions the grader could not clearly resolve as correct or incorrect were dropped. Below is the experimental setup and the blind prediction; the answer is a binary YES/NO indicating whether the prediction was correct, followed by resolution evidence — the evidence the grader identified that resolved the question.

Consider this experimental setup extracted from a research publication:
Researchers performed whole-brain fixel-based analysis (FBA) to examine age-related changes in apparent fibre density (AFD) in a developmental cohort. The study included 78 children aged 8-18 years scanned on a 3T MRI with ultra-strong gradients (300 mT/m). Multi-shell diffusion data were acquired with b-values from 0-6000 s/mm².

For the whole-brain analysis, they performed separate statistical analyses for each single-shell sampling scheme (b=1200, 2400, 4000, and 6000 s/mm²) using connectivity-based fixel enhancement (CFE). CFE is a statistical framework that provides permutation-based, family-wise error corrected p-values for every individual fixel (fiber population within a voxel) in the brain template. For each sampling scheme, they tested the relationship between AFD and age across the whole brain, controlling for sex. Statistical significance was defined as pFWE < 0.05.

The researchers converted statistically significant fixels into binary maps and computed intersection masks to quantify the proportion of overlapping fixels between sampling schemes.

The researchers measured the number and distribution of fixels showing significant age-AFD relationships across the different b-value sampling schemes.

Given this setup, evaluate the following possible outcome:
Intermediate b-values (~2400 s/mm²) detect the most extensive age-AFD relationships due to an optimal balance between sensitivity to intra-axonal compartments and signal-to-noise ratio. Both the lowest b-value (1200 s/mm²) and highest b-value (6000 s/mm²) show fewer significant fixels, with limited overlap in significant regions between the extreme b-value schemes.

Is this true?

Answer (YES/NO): NO